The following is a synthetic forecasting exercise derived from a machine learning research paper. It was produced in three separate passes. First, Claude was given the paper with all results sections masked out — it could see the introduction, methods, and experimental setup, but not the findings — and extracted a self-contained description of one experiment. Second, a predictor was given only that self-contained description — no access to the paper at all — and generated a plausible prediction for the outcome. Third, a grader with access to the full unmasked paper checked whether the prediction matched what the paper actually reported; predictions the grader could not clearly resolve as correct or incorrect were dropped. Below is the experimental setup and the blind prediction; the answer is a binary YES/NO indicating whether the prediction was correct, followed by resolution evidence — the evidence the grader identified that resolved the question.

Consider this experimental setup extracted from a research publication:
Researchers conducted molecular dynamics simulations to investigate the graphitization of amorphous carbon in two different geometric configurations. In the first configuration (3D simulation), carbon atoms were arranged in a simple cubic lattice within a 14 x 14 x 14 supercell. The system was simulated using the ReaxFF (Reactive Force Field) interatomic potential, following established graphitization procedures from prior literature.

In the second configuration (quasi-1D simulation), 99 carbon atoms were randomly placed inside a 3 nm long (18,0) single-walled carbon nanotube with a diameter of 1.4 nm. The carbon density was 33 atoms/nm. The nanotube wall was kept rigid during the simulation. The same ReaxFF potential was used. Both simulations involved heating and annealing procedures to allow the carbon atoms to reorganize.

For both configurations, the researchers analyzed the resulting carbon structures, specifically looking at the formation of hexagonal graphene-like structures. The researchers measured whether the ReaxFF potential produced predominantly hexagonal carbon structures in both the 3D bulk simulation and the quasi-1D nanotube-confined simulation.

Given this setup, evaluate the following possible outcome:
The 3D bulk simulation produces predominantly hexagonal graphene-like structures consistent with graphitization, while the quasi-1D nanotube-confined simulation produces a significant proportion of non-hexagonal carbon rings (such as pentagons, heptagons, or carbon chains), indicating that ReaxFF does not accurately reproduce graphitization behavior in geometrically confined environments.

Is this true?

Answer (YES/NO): YES